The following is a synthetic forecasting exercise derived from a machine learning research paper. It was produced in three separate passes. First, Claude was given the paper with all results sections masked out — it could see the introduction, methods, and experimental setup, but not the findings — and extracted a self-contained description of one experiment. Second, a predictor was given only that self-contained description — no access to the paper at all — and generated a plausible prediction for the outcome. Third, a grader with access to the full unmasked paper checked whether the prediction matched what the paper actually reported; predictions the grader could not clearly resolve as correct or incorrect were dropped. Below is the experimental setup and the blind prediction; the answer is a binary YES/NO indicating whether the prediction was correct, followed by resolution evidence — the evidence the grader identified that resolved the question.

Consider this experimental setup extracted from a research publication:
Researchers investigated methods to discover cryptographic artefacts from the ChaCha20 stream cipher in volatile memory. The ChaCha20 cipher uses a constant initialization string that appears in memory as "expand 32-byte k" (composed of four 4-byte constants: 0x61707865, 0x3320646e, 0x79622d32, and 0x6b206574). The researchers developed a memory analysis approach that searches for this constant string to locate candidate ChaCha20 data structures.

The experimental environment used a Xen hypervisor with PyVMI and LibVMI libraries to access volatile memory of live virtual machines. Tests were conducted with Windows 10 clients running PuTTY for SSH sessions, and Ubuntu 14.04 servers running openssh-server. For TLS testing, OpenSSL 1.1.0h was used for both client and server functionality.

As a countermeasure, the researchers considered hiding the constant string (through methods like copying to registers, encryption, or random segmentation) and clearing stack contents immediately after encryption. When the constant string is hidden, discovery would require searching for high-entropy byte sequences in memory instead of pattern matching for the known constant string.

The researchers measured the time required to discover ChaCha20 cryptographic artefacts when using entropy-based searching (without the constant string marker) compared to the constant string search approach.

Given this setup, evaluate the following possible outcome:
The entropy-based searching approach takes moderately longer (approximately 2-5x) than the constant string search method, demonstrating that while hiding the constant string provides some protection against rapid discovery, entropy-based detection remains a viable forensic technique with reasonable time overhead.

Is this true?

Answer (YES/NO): NO